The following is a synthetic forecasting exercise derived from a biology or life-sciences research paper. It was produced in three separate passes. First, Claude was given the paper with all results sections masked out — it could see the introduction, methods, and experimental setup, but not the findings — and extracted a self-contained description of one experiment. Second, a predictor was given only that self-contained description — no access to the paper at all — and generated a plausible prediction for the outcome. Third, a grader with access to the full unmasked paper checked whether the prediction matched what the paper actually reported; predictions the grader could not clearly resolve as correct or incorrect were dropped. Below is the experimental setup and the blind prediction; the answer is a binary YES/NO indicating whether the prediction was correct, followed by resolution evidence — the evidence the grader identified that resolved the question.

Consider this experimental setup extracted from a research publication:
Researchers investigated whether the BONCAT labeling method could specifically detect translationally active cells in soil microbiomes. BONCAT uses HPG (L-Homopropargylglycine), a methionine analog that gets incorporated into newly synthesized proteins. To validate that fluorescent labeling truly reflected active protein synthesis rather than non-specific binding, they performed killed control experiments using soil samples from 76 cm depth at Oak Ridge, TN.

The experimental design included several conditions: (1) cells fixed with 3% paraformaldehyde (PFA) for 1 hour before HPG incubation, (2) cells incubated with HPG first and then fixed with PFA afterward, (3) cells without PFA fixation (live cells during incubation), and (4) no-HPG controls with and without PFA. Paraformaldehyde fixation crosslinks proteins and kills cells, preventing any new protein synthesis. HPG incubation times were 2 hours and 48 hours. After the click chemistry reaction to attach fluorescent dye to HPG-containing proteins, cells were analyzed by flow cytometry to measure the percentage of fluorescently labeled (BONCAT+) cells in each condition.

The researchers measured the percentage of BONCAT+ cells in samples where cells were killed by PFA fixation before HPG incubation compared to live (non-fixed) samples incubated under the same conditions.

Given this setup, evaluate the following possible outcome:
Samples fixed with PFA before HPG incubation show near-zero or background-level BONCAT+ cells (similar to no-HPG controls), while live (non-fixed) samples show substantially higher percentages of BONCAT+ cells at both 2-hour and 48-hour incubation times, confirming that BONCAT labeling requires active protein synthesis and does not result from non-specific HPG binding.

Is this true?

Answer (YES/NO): YES